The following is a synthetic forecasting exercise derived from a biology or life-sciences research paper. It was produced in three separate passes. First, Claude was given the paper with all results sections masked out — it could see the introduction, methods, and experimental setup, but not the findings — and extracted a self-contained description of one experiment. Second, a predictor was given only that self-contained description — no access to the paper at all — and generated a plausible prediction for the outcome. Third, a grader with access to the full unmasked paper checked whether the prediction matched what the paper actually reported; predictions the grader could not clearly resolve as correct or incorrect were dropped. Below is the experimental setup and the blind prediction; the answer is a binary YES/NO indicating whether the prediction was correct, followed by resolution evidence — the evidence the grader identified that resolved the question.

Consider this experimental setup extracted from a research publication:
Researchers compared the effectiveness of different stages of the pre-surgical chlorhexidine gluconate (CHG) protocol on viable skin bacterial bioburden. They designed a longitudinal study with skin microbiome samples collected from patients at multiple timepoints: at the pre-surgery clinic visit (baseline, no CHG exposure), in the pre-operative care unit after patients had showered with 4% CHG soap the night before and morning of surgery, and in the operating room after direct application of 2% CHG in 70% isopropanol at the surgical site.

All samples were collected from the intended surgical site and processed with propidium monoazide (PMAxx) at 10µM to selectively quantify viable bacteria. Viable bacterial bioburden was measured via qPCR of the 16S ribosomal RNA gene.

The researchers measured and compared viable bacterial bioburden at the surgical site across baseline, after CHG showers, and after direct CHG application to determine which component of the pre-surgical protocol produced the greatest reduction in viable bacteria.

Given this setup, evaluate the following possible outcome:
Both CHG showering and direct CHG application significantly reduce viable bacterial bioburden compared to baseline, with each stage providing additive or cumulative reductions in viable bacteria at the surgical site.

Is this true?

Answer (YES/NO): YES